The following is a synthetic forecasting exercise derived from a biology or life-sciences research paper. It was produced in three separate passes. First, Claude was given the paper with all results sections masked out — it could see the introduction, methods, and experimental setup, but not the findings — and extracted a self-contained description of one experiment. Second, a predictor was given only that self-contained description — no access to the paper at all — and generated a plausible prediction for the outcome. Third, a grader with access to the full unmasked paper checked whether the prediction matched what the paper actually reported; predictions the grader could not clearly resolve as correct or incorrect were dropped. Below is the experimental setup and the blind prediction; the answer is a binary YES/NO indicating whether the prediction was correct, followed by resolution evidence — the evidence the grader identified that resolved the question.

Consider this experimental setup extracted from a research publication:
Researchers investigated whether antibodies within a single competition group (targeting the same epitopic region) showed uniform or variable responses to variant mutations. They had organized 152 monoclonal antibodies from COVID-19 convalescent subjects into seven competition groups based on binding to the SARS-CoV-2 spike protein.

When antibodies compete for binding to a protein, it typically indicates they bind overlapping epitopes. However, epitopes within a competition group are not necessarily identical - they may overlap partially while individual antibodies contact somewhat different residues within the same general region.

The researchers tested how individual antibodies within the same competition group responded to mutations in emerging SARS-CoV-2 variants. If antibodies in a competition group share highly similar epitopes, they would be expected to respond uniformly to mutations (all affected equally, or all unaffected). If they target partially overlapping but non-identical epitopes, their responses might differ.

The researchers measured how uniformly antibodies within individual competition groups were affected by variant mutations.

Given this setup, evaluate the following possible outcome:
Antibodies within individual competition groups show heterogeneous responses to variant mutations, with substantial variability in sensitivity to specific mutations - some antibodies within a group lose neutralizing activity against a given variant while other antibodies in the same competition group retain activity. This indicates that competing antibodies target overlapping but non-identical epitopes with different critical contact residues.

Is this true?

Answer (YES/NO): YES